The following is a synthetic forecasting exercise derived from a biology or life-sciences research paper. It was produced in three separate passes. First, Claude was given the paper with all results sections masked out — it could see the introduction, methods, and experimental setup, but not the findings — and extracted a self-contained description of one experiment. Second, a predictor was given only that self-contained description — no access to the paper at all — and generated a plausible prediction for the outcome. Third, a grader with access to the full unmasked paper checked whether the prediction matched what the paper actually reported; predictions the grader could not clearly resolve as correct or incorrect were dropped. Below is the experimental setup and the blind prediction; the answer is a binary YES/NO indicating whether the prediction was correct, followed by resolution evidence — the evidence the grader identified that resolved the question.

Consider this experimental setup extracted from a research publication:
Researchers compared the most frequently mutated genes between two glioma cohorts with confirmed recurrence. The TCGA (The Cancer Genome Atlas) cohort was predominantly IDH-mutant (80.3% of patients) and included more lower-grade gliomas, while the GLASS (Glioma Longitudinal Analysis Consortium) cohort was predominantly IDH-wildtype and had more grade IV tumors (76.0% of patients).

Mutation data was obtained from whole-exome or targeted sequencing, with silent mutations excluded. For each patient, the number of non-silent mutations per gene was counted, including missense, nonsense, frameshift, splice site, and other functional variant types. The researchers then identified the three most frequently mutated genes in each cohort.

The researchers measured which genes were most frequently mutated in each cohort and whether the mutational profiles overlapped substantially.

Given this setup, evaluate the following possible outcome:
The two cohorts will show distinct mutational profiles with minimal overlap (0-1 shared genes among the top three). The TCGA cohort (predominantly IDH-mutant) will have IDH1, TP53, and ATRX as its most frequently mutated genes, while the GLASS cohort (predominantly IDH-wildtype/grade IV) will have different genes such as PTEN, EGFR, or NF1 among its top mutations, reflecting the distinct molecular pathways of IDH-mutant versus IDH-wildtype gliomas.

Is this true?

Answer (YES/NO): NO